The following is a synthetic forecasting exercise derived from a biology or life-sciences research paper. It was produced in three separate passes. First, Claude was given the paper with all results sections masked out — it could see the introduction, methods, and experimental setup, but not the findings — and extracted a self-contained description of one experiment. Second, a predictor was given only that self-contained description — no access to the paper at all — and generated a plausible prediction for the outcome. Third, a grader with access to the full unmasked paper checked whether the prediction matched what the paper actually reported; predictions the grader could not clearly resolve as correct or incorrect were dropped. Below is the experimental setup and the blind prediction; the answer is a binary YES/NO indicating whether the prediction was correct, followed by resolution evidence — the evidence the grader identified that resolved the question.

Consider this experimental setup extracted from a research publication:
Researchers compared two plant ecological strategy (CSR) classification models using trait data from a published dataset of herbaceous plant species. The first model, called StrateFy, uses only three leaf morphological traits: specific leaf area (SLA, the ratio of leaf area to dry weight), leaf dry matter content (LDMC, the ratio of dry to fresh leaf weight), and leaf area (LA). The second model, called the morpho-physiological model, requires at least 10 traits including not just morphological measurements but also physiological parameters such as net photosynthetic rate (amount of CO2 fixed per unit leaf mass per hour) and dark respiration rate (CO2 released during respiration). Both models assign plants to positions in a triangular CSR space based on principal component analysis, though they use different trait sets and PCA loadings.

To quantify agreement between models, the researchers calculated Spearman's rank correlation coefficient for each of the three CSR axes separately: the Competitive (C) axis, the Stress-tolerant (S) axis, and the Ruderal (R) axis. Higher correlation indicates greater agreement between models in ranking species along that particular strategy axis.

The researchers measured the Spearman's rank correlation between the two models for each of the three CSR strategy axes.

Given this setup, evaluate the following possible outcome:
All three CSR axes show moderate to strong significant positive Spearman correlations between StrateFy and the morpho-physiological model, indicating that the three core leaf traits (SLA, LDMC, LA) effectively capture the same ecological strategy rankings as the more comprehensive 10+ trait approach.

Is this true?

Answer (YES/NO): NO